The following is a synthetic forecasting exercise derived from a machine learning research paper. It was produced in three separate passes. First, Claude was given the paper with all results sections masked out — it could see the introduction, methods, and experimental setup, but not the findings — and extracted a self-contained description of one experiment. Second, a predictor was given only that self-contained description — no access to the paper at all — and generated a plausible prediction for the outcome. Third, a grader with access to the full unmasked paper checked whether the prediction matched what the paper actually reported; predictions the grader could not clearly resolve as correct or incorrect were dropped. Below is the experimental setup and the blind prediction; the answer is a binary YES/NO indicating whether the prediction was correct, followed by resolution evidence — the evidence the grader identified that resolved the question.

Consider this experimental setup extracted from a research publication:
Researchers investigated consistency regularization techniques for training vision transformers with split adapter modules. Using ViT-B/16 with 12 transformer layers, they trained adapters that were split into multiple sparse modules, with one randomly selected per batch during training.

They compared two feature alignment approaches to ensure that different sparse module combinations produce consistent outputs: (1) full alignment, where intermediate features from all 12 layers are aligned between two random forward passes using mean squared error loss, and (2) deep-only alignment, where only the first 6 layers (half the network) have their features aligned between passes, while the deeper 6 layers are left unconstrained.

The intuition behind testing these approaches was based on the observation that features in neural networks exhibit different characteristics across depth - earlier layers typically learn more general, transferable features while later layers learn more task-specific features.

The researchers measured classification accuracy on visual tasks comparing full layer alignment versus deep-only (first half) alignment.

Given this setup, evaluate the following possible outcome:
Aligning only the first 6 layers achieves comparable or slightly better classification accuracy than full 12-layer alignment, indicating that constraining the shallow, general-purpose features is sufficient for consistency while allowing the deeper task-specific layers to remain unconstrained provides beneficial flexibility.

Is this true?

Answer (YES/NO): YES